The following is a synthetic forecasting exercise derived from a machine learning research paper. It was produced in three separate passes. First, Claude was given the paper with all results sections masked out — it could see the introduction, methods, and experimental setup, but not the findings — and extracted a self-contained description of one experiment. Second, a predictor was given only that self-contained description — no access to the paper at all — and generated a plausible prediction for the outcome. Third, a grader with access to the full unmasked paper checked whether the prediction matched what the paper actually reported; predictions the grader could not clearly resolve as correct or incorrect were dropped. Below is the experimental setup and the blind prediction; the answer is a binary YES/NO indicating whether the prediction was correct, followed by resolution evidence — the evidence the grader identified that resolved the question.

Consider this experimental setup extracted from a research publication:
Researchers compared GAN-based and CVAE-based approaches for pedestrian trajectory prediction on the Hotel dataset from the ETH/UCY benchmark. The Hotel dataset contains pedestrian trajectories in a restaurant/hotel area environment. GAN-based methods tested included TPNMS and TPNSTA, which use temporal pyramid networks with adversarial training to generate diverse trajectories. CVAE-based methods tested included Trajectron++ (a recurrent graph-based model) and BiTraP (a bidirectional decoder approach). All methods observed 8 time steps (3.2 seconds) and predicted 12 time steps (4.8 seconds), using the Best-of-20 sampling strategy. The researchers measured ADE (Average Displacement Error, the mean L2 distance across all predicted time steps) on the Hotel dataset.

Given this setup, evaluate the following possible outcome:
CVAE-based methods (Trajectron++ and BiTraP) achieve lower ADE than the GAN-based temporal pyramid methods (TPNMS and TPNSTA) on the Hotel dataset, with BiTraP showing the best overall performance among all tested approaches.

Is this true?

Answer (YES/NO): NO